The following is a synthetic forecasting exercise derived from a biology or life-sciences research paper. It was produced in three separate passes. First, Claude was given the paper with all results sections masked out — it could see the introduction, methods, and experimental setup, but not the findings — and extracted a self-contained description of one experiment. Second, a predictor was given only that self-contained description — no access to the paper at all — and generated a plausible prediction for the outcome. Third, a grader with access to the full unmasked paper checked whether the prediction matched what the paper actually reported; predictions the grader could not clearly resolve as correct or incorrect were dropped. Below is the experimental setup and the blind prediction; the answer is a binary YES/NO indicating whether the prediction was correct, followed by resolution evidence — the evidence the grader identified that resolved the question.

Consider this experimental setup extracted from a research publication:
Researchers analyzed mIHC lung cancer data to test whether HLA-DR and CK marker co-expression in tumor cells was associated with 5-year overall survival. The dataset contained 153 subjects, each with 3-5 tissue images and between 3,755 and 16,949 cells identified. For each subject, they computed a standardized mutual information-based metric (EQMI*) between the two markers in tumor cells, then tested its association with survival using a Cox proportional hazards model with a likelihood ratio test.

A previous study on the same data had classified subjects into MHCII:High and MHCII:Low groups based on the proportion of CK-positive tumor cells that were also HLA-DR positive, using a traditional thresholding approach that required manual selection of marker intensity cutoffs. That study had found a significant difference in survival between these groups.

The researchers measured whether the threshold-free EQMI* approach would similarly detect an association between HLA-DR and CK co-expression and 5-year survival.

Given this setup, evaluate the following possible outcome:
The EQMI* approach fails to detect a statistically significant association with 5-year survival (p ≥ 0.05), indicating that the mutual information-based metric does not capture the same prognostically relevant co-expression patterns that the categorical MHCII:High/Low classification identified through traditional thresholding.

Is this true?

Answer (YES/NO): NO